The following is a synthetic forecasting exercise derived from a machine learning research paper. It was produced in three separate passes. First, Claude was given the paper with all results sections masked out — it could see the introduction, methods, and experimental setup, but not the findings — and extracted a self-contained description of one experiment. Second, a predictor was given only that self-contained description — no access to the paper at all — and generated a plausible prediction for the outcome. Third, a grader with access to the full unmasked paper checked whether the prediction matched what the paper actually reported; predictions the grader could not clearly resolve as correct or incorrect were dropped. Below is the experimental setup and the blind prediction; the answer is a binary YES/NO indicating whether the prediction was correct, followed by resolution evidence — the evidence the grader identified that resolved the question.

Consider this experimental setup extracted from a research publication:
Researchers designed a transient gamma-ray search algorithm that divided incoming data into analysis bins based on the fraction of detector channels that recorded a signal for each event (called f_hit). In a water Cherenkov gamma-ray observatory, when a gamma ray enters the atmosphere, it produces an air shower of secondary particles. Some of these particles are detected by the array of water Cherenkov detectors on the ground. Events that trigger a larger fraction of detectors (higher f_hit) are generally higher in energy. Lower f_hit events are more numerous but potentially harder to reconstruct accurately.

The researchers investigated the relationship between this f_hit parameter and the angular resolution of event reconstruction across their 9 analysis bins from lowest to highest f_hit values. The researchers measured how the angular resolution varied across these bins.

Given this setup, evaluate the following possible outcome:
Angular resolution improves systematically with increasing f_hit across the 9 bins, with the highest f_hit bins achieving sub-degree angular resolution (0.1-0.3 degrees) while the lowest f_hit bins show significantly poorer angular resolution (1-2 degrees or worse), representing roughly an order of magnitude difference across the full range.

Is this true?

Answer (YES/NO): NO